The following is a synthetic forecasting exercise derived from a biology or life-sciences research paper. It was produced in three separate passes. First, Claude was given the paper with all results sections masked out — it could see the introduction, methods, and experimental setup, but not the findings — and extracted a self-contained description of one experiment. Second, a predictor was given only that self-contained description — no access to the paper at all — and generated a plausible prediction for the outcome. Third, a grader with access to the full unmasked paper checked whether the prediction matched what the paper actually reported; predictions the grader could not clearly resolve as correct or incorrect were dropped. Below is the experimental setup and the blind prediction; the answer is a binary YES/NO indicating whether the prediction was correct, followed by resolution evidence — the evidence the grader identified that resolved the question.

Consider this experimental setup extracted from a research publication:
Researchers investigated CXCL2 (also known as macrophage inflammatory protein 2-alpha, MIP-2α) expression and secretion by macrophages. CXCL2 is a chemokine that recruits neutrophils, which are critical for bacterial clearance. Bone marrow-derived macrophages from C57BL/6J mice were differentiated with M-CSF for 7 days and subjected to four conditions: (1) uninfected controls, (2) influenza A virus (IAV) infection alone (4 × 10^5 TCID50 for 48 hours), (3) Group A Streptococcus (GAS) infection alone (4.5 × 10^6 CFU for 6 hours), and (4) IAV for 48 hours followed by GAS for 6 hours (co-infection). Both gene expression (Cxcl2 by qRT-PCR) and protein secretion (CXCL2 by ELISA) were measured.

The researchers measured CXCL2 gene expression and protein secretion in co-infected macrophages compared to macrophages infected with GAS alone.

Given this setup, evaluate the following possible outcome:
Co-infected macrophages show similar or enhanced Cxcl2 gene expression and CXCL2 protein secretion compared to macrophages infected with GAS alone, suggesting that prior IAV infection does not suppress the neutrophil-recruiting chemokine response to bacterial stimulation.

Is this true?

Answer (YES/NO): NO